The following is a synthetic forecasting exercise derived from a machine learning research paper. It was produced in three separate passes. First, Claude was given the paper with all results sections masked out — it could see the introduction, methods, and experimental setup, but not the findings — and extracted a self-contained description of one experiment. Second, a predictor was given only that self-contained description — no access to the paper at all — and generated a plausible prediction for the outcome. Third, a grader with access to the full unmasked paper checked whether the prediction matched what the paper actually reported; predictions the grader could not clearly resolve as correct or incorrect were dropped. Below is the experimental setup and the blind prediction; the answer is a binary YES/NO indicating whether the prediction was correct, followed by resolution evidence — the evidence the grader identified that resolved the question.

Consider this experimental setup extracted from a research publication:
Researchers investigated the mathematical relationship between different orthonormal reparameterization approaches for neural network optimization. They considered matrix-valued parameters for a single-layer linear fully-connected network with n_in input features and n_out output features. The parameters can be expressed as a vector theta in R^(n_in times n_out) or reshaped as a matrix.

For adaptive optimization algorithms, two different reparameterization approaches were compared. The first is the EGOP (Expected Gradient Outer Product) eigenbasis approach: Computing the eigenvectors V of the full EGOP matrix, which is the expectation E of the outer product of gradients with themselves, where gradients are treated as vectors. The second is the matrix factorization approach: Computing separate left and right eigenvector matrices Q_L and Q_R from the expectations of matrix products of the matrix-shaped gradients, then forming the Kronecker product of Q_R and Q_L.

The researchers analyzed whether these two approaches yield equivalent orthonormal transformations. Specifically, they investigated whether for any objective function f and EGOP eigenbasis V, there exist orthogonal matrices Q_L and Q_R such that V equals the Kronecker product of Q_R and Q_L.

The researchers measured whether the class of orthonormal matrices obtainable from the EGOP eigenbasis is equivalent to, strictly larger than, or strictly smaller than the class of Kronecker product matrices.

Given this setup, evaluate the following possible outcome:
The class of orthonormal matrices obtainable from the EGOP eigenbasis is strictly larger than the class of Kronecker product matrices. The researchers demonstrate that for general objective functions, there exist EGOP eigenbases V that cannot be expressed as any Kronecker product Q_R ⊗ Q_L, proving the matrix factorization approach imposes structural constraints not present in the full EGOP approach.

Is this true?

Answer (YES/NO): YES